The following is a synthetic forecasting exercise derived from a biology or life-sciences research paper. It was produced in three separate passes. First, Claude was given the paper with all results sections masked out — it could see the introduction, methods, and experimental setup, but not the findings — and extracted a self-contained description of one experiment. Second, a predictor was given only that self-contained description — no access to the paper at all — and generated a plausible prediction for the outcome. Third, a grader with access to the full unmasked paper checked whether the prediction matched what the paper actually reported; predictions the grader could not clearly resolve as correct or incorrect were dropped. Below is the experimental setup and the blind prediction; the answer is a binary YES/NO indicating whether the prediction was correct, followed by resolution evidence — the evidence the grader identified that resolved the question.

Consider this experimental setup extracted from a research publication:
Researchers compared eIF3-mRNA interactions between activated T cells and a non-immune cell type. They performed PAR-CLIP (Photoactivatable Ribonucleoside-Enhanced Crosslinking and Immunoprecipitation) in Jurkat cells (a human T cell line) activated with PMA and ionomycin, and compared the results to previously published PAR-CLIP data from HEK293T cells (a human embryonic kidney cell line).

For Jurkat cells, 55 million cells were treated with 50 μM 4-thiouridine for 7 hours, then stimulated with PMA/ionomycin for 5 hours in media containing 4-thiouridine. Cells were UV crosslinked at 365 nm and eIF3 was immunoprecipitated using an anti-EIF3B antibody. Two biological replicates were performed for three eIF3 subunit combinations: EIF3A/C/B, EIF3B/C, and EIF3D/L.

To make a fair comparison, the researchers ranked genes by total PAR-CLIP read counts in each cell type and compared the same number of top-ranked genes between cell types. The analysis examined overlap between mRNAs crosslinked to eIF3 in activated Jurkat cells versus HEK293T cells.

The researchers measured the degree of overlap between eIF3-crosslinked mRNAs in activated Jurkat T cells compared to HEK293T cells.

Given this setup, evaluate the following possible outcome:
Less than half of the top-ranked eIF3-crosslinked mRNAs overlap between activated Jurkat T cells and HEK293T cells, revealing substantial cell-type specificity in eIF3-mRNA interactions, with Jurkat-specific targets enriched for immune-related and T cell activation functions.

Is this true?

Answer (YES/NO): YES